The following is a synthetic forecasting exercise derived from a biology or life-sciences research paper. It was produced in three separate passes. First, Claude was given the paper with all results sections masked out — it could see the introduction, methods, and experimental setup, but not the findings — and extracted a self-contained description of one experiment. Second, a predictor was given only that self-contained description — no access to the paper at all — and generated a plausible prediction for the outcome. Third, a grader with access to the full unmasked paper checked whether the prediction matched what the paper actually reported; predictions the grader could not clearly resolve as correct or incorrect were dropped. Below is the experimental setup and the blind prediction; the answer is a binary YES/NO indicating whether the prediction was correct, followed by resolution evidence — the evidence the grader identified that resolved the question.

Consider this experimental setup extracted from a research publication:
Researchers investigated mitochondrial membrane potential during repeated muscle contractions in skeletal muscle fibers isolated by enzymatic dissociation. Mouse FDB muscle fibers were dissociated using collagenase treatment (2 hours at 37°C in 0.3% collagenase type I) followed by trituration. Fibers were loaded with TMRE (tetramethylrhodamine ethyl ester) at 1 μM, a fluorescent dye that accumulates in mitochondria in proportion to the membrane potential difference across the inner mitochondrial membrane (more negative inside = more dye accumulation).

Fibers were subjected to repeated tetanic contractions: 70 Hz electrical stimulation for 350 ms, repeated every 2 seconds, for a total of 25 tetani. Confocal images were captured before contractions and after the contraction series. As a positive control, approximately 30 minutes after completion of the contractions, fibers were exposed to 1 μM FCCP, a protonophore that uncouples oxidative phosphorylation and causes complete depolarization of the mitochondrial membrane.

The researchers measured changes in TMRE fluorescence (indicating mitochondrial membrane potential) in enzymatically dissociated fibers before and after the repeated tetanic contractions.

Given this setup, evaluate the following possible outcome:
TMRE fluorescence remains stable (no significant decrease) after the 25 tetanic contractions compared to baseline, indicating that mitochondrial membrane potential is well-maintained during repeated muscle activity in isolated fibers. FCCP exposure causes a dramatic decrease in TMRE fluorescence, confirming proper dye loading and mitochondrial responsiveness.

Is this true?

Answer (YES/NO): YES